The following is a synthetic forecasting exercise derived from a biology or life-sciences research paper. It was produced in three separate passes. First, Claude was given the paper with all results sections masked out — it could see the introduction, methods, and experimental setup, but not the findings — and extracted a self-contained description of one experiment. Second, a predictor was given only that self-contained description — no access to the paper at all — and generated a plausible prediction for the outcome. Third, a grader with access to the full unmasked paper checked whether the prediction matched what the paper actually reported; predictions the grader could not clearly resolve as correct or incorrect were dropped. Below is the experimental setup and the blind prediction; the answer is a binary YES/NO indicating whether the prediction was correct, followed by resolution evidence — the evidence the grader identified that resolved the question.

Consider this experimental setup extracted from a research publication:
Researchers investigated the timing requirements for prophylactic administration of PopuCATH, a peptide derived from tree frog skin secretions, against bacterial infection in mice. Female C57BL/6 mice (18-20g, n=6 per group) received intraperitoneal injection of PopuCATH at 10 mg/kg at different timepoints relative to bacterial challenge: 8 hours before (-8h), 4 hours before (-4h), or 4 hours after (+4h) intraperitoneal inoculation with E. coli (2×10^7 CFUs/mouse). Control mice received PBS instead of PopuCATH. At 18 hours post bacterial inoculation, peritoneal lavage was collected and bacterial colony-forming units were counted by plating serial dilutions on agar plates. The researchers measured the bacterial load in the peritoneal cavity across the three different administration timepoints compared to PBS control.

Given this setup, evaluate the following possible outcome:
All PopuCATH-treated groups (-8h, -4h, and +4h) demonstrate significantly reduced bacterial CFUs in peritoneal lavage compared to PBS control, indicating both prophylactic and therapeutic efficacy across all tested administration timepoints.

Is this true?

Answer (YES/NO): NO